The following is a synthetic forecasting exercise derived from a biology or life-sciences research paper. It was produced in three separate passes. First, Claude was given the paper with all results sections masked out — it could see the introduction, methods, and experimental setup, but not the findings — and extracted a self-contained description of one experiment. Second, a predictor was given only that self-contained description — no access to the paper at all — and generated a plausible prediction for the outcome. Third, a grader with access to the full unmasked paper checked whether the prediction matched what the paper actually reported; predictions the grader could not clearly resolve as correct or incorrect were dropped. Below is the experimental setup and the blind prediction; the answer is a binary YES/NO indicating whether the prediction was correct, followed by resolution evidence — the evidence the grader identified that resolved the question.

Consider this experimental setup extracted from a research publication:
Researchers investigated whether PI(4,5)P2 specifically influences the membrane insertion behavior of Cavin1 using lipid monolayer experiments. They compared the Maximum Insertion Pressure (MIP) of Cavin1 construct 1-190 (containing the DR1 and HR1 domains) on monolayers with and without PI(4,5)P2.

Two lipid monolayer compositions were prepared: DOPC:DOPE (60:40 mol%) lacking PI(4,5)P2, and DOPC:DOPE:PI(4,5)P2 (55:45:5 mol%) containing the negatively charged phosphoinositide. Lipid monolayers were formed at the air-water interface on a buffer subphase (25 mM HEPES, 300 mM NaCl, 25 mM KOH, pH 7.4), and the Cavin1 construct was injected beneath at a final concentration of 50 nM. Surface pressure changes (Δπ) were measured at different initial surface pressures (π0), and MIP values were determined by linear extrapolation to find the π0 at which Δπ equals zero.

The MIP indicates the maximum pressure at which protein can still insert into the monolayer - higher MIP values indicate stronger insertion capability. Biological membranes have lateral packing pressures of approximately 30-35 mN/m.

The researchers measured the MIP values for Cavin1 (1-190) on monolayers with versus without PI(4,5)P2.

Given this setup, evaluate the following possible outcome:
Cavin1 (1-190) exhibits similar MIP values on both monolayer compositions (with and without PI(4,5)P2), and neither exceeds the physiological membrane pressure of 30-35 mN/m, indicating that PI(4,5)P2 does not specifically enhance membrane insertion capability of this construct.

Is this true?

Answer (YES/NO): NO